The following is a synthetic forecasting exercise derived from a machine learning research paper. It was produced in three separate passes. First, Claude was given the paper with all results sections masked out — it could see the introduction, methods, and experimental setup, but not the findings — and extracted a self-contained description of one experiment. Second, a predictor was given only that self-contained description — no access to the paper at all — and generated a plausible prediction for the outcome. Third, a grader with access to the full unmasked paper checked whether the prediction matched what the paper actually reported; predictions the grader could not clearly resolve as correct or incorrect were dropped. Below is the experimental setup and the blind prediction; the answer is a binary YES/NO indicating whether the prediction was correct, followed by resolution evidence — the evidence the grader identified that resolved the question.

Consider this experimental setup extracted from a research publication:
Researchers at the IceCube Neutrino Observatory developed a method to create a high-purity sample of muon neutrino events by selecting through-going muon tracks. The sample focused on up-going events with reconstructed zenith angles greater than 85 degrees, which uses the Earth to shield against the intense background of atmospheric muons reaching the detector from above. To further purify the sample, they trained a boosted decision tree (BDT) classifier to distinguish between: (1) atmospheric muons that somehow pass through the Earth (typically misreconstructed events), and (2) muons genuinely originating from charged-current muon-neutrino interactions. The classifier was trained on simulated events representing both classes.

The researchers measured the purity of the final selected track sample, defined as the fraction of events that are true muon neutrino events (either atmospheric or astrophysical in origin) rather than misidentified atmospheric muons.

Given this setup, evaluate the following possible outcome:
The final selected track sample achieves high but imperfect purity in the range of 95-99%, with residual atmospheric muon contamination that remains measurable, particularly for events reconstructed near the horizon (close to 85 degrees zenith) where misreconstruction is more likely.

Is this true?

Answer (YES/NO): NO